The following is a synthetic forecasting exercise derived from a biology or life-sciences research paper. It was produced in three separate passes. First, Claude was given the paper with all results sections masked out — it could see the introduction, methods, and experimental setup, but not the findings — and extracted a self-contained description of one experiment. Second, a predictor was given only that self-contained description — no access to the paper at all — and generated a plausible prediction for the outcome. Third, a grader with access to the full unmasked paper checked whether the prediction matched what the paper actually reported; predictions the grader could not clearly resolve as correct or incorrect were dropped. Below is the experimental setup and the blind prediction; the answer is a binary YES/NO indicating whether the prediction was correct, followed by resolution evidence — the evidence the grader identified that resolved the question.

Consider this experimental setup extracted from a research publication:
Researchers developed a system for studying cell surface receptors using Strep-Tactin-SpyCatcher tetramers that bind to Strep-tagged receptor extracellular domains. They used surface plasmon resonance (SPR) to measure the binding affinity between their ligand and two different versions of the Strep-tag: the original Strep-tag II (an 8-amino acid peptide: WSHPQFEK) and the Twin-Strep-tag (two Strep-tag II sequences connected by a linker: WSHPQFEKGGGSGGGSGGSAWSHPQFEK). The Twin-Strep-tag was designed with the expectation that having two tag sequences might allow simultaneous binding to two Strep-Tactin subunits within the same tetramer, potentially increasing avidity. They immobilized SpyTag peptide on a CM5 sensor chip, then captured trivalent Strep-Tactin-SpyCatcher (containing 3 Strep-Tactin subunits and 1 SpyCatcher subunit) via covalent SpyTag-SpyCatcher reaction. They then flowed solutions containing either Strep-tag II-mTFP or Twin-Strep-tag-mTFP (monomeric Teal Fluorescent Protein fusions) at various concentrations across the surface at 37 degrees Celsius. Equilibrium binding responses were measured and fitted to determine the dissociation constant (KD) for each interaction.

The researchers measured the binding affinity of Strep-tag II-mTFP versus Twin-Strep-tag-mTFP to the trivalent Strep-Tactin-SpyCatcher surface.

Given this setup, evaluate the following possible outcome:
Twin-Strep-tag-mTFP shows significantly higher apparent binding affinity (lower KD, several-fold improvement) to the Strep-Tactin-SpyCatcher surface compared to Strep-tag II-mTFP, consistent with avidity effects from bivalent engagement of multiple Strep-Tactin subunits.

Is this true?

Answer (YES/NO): NO